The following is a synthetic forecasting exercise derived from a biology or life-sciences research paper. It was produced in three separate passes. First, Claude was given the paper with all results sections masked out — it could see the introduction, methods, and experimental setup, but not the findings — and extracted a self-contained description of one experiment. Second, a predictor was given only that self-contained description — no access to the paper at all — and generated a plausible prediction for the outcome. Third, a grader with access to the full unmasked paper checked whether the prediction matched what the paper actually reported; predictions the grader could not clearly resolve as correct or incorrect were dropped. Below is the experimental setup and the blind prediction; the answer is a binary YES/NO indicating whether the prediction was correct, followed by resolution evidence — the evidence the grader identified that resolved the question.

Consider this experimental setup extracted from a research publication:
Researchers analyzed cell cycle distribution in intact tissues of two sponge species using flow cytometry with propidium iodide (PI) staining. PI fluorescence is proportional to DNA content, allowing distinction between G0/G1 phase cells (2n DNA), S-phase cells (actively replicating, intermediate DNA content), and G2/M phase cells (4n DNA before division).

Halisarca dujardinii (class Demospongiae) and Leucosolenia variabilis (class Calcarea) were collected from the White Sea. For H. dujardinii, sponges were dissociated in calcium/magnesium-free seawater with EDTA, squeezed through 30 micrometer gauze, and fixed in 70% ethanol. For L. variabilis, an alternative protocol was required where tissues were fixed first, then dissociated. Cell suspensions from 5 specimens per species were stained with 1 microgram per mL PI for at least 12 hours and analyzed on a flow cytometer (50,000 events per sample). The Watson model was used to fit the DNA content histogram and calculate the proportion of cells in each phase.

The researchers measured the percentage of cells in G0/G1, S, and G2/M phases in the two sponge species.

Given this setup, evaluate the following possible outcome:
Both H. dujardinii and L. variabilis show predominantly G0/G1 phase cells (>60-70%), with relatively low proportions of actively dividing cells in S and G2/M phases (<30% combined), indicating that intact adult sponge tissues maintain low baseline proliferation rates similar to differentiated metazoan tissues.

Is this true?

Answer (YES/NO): NO